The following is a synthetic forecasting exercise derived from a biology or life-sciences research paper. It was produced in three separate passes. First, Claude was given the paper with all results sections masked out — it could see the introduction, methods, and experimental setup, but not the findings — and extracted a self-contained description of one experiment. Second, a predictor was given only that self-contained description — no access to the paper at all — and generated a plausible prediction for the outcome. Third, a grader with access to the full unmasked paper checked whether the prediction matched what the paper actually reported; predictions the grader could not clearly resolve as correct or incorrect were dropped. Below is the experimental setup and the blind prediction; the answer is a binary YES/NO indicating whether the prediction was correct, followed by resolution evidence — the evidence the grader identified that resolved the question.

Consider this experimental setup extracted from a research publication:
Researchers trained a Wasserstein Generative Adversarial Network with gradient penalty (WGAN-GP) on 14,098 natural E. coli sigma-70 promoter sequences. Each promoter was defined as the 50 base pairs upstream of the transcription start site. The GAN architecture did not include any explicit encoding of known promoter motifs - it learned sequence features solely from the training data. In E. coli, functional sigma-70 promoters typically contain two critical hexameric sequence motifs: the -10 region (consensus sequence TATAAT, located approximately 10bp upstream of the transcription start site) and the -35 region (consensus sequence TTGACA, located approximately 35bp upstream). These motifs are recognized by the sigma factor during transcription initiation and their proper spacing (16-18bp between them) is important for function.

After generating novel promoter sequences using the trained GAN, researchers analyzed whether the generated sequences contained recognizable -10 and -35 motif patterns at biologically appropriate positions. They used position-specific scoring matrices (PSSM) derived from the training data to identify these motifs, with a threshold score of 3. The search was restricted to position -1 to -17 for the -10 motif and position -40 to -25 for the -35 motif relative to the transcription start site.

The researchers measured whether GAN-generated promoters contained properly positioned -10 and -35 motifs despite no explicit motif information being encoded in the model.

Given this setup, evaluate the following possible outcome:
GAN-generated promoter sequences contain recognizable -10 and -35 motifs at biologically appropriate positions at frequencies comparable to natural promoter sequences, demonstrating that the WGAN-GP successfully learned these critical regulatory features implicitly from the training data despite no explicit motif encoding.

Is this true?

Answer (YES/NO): YES